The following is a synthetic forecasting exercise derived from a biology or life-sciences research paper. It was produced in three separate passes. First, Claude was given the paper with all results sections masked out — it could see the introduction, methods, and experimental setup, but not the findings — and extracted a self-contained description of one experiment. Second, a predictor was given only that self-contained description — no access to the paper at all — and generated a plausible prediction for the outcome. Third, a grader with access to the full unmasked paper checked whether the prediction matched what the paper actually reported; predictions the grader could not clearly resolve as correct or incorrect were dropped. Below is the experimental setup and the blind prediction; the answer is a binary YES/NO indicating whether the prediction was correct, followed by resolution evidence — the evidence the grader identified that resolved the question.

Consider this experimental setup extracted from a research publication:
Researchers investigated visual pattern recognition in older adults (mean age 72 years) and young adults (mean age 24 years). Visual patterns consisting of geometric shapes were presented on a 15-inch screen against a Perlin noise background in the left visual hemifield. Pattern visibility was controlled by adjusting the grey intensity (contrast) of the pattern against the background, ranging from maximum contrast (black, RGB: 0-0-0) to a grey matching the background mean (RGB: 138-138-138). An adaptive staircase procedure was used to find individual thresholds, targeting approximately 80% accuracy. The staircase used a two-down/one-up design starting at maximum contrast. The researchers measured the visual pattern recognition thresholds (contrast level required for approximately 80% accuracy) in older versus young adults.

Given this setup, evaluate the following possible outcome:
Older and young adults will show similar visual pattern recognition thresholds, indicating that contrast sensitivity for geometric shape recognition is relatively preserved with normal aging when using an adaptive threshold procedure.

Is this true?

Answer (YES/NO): NO